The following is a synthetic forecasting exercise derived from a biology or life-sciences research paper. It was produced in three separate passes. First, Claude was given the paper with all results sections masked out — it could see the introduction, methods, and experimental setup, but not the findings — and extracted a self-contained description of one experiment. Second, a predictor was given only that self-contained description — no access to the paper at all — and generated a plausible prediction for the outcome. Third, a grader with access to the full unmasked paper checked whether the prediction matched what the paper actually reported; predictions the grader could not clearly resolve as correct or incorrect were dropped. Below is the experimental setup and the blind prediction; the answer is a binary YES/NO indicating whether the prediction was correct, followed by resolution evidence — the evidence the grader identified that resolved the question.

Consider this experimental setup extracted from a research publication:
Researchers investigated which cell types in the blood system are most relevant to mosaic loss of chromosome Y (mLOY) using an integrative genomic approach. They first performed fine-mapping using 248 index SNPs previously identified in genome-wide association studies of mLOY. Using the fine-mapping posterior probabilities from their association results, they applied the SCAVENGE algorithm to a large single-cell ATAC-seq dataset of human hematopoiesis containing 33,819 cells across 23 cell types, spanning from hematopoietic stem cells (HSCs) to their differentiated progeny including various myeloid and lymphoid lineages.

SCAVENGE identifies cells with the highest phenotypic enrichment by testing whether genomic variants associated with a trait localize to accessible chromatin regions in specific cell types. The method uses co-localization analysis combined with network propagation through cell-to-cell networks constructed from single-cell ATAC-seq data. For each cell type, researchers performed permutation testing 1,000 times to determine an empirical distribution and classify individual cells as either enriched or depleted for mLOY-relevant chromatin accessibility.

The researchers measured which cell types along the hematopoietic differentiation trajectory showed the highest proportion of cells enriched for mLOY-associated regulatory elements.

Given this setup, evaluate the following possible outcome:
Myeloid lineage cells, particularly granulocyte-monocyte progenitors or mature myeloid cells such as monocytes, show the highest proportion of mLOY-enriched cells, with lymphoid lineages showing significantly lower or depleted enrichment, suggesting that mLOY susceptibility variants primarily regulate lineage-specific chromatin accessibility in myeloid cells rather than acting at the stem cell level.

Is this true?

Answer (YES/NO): NO